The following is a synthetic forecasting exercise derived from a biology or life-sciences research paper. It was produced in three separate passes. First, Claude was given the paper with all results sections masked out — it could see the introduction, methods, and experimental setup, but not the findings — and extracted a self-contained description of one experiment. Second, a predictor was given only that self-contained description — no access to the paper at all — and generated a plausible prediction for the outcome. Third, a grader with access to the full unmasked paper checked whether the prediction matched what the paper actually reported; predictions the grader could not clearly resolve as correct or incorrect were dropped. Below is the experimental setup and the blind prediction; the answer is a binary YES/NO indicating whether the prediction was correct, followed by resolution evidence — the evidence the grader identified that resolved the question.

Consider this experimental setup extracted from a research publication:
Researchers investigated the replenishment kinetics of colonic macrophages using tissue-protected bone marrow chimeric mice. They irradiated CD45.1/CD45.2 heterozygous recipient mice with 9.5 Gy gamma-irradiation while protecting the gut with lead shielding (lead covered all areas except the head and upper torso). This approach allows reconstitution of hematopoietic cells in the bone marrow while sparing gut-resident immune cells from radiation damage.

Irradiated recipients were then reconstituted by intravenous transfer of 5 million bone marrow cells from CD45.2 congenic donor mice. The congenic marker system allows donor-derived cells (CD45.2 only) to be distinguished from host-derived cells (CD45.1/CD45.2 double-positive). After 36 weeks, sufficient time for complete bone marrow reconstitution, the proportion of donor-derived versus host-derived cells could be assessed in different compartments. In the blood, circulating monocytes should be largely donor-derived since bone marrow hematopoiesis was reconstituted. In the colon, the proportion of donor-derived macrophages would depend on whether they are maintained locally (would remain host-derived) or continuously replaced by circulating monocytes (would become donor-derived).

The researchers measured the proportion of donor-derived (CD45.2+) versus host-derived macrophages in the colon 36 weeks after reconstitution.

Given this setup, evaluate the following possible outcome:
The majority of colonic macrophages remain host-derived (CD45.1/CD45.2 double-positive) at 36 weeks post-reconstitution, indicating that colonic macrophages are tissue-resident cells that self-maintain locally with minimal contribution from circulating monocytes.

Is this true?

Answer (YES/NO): NO